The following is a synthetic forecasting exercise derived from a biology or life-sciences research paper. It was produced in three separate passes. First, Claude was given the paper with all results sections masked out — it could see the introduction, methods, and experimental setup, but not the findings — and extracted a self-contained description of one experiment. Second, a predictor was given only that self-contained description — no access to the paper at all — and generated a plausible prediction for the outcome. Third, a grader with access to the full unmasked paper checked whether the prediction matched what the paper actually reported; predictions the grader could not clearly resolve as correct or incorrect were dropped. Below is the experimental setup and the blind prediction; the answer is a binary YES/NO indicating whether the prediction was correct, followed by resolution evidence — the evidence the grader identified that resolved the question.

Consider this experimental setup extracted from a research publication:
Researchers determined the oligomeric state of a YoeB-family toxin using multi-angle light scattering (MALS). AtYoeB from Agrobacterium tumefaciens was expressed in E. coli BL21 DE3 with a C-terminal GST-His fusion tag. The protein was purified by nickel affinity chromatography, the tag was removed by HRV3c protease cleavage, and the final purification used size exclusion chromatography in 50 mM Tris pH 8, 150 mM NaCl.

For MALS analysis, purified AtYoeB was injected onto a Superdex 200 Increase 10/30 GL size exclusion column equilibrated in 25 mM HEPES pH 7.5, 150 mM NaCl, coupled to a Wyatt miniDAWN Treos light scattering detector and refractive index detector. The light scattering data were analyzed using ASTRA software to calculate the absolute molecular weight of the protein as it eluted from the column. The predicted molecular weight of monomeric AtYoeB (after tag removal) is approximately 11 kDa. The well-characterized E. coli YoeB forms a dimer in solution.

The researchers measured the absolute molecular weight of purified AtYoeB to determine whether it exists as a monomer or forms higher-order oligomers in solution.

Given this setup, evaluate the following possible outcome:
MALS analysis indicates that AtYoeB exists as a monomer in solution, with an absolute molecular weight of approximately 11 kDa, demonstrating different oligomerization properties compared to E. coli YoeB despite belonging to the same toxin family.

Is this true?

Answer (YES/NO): NO